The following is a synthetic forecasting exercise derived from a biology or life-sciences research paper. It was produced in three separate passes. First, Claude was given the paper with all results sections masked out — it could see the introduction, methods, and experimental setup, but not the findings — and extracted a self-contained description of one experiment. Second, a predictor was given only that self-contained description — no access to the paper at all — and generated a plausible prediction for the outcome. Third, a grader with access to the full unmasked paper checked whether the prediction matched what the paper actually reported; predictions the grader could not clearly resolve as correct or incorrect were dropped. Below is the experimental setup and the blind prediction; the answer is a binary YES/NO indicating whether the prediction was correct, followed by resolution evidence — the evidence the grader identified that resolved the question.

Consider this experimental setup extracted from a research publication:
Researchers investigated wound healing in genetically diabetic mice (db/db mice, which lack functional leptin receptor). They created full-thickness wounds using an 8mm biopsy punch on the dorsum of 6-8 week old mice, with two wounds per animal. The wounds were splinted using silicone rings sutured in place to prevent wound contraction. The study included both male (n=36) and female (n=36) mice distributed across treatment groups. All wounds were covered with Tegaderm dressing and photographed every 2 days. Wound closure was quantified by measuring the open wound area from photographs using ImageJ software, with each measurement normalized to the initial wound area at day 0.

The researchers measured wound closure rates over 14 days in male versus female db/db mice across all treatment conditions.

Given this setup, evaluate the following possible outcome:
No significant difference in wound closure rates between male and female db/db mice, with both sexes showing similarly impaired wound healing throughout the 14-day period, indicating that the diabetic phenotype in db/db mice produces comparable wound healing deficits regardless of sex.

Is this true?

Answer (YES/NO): YES